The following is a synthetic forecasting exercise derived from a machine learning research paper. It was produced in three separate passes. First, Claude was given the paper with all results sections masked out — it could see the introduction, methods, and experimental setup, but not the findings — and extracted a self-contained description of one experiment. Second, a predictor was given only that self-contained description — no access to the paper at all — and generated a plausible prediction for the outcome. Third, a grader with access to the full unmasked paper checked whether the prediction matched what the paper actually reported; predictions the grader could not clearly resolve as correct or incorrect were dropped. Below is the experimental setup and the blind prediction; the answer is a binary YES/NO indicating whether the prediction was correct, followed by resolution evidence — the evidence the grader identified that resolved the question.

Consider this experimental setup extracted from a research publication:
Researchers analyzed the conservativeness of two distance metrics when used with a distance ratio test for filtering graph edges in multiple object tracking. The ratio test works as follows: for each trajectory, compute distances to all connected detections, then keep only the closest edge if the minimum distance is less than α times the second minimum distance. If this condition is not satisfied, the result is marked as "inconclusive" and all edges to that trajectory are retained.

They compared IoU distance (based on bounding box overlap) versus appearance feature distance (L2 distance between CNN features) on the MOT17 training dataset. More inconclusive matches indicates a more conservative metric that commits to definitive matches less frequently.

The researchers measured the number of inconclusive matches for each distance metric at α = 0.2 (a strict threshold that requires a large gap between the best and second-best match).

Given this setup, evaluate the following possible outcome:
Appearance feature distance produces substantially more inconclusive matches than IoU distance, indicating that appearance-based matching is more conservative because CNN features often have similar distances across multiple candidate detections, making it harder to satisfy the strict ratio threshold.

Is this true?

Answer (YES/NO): YES